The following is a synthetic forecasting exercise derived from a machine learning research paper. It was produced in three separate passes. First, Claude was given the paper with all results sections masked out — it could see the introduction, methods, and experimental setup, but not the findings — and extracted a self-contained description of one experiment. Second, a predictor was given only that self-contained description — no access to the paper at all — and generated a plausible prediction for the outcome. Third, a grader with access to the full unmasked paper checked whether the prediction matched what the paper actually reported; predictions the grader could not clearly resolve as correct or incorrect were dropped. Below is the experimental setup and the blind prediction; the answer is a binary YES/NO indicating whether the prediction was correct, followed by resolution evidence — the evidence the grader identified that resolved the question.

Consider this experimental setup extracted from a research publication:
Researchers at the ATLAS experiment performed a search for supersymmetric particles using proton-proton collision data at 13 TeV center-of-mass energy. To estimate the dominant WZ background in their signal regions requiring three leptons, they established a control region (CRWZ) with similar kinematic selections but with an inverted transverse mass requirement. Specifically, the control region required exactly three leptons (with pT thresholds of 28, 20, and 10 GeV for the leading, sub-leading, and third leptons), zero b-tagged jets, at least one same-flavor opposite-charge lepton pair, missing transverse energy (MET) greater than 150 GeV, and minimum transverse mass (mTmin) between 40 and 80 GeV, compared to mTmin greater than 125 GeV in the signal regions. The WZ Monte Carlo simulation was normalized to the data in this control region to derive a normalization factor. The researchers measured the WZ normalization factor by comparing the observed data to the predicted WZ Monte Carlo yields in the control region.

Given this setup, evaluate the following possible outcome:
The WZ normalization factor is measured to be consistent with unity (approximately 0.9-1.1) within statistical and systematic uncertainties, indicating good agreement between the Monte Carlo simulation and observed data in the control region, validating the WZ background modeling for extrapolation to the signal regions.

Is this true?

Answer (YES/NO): YES